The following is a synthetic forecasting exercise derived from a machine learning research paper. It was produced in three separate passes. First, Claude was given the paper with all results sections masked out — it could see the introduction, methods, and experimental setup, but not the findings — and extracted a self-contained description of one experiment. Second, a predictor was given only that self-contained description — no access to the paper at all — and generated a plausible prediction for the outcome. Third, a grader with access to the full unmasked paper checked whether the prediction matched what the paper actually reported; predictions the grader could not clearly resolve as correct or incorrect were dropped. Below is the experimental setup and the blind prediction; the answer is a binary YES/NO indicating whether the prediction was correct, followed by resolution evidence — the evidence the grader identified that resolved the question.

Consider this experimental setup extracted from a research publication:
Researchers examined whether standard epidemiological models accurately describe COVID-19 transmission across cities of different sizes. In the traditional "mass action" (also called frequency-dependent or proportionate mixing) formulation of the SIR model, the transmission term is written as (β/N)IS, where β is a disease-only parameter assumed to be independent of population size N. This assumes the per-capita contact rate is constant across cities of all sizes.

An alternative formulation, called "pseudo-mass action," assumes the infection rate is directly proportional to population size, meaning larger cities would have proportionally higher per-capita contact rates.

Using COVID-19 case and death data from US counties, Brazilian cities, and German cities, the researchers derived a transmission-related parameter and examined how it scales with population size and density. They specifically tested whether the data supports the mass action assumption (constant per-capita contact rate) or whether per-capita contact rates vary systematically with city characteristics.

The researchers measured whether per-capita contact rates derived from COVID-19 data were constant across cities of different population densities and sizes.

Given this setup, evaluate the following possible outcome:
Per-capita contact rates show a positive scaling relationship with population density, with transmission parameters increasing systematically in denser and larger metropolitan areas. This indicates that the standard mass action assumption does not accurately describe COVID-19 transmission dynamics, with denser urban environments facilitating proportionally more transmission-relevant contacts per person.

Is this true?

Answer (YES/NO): NO